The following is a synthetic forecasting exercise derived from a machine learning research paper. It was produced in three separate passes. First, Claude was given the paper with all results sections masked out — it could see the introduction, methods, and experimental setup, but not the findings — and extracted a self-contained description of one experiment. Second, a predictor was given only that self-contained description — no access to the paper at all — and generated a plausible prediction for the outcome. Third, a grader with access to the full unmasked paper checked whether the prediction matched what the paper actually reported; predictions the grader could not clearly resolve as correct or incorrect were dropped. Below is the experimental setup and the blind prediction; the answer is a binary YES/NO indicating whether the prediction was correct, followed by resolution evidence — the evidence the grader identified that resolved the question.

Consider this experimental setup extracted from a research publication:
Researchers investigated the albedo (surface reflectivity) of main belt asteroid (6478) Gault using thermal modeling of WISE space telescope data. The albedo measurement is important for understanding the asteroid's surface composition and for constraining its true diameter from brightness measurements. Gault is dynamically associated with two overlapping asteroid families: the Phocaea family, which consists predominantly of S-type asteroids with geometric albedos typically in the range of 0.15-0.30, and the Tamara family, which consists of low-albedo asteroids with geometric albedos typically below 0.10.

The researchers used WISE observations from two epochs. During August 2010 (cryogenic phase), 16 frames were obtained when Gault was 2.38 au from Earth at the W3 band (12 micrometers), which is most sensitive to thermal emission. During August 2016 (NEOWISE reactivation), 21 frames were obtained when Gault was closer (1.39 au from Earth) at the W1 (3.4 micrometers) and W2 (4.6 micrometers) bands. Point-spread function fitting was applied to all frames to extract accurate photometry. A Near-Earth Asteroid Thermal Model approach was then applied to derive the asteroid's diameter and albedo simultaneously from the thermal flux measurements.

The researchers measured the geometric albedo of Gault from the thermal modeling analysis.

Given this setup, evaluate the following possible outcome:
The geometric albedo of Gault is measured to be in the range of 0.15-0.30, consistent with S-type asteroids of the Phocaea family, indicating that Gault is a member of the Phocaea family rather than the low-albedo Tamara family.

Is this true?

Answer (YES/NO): YES